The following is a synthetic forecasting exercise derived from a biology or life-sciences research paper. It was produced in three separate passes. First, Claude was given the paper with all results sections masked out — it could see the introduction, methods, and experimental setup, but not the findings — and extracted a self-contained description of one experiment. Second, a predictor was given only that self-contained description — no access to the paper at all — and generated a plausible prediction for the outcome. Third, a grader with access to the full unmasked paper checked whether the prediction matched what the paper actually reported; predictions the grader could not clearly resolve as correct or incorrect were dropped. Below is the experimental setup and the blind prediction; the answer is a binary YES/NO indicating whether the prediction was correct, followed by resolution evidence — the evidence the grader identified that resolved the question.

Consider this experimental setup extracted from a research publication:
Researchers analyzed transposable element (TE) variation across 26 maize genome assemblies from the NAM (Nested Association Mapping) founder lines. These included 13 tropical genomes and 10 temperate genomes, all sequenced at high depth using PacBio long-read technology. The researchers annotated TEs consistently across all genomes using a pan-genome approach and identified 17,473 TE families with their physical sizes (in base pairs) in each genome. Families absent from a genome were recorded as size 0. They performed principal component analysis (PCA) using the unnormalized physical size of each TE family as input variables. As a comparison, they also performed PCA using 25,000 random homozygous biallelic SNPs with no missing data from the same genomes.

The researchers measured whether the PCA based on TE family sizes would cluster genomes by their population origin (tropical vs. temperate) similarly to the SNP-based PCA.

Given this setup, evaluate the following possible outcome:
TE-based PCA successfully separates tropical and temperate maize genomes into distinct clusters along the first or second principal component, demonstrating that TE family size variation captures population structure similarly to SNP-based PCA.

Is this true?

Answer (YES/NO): YES